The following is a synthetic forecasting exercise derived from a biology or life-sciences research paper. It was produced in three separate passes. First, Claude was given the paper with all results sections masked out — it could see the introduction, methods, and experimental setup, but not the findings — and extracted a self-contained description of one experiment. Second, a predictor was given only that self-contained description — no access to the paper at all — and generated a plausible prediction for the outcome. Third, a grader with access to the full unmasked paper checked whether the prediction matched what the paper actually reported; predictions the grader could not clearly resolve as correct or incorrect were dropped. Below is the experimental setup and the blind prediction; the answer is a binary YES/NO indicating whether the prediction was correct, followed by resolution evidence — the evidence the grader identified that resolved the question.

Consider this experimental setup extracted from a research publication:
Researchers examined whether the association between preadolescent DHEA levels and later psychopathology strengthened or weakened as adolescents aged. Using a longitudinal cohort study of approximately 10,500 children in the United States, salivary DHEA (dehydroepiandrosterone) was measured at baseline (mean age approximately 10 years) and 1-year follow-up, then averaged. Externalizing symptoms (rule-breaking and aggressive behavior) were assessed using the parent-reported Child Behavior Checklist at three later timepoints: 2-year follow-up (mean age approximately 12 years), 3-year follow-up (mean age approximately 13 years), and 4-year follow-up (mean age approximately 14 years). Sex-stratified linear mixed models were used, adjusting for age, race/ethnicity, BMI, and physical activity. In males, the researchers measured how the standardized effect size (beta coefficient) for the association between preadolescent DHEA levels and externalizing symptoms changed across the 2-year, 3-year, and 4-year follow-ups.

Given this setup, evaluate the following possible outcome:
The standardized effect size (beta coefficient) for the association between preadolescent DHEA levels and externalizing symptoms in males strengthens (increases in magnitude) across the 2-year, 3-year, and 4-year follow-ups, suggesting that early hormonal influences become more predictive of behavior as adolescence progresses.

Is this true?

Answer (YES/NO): YES